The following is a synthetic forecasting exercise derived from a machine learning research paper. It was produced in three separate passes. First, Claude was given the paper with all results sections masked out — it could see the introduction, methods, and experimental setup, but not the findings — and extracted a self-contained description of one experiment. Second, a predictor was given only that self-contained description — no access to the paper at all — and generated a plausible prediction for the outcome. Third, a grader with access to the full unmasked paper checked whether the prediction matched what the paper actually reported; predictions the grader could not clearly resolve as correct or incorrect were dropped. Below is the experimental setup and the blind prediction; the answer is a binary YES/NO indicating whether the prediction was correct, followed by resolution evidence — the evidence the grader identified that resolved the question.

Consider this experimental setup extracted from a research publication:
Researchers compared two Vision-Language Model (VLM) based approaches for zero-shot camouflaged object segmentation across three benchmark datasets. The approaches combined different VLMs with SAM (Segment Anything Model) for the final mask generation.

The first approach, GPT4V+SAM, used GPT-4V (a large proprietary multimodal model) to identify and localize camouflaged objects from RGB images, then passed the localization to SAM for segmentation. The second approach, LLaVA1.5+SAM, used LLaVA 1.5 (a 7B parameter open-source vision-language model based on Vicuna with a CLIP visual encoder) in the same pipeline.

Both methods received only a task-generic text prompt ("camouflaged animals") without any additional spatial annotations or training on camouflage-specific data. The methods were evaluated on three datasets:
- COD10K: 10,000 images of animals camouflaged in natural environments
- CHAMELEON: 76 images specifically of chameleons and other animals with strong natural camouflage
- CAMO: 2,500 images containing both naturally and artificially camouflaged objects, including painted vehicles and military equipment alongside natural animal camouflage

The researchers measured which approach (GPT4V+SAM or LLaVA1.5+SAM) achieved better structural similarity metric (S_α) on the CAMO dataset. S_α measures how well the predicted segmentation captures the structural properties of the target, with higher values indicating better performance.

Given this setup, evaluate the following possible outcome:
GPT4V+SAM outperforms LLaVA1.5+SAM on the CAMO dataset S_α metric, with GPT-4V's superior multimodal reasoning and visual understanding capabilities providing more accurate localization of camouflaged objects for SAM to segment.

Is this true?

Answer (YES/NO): YES